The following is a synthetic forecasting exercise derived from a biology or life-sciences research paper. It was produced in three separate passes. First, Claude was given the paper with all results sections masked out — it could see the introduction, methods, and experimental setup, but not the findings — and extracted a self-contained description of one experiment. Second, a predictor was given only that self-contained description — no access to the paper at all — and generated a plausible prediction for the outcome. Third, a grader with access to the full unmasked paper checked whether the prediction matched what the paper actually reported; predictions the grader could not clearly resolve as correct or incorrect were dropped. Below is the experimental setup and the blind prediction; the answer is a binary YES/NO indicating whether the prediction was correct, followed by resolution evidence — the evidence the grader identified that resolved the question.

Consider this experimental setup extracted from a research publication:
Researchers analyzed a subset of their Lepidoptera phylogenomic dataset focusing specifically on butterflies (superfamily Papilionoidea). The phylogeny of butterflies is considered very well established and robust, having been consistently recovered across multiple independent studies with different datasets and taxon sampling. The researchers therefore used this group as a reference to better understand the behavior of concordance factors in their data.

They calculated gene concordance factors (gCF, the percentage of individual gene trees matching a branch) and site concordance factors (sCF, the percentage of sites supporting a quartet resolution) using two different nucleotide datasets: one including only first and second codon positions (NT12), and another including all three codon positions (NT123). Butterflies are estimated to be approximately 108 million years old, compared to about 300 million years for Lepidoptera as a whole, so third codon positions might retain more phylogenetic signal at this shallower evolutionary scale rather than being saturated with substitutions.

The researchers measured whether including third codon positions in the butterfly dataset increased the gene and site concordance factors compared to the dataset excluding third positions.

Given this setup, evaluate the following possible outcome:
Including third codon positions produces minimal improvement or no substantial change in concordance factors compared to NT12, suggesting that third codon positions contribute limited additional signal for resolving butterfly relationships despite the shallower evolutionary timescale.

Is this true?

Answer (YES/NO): NO